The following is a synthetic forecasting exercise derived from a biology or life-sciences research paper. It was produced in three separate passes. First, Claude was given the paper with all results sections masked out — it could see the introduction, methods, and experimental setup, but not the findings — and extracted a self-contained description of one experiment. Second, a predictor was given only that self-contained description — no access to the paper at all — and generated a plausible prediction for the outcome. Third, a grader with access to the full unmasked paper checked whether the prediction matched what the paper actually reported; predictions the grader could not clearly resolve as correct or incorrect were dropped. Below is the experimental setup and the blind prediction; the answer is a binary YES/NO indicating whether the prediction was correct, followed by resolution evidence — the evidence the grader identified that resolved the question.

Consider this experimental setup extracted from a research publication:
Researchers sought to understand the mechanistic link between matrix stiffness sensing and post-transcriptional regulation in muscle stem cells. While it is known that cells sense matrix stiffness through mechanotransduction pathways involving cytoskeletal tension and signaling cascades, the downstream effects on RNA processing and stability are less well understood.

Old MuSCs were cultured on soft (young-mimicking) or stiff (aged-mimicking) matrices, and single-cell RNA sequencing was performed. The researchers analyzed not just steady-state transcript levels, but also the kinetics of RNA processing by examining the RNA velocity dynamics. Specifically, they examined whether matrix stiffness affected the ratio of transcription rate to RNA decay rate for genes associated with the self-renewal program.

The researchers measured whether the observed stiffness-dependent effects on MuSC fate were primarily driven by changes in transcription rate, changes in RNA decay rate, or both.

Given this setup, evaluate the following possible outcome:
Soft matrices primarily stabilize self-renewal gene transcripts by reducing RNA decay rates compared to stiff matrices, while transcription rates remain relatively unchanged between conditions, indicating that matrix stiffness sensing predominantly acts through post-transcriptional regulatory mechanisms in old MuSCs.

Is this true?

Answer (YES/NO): YES